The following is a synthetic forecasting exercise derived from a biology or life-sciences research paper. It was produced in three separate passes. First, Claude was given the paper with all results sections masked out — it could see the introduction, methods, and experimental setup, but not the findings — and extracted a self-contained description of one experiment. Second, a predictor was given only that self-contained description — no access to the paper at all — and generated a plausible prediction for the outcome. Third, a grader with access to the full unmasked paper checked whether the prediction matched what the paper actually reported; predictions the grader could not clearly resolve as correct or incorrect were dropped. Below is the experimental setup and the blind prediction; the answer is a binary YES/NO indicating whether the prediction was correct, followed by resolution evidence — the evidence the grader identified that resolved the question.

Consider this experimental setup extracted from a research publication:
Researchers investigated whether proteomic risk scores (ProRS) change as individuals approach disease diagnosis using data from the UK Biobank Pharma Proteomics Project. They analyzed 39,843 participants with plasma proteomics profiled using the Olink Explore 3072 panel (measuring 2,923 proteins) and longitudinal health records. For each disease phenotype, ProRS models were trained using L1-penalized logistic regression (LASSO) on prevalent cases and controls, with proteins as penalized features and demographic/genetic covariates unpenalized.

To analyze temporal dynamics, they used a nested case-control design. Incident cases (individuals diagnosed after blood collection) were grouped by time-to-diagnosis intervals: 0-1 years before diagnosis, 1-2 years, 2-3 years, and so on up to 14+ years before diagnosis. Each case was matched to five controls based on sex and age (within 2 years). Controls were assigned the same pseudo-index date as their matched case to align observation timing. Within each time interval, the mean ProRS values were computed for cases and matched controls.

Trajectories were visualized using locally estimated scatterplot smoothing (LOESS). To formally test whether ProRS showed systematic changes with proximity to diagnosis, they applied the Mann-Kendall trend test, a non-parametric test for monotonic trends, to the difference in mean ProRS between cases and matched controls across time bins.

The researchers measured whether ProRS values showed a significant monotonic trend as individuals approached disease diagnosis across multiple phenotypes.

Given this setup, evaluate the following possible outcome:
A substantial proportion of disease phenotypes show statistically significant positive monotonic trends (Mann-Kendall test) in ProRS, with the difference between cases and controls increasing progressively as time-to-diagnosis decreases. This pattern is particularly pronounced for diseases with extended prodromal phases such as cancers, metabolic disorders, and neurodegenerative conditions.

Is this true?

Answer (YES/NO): NO